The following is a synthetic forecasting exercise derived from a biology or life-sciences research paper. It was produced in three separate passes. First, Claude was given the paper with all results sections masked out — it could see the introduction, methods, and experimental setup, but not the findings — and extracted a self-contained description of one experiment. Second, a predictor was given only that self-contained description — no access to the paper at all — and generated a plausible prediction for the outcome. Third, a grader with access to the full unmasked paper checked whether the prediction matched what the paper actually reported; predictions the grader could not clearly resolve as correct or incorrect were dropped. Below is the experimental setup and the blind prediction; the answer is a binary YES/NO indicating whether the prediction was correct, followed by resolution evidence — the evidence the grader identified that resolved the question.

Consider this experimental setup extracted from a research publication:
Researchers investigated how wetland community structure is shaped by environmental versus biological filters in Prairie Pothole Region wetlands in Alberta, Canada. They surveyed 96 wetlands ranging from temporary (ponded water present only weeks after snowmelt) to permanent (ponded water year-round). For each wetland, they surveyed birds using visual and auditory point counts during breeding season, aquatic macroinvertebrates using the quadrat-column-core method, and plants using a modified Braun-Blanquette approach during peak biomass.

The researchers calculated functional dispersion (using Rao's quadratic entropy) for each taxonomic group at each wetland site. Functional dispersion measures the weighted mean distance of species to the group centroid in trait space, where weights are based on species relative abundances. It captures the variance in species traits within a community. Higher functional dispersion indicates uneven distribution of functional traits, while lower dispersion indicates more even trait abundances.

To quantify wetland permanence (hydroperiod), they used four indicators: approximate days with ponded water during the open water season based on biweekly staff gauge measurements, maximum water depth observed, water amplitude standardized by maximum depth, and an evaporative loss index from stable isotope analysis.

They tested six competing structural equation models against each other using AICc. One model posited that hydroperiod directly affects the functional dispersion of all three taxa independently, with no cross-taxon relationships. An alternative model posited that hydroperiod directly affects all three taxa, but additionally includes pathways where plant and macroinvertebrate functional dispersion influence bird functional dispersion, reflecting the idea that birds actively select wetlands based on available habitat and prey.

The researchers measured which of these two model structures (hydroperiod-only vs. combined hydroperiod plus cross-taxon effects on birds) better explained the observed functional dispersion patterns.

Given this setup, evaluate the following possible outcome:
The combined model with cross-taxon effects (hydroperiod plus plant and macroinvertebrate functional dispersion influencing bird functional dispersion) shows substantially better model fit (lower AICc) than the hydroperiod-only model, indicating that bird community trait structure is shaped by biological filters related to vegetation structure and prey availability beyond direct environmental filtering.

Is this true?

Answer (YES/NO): NO